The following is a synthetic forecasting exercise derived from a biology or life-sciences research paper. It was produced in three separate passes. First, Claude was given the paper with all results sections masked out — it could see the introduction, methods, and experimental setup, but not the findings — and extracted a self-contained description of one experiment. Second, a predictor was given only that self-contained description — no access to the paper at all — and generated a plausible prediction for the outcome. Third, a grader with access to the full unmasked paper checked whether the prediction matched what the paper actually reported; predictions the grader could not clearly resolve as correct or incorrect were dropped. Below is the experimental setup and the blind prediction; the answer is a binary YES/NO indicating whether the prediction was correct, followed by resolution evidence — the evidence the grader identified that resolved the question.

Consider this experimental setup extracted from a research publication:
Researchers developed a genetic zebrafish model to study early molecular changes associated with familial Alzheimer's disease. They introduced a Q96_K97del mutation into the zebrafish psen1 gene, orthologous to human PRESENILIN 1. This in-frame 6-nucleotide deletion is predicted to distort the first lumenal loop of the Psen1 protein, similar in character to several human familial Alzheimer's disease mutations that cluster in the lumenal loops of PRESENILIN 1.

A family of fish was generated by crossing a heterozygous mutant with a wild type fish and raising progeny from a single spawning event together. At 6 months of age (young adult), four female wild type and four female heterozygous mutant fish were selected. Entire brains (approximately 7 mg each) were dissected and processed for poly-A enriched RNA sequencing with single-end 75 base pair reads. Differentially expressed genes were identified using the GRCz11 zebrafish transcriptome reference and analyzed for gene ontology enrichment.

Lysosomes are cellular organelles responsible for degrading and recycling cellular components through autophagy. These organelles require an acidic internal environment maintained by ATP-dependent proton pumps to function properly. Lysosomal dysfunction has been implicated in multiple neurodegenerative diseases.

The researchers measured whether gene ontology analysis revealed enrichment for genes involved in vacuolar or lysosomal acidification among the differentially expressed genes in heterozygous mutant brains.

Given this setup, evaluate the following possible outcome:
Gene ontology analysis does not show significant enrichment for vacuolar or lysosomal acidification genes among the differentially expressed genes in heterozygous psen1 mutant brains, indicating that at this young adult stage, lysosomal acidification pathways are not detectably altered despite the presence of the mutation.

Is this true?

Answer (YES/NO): NO